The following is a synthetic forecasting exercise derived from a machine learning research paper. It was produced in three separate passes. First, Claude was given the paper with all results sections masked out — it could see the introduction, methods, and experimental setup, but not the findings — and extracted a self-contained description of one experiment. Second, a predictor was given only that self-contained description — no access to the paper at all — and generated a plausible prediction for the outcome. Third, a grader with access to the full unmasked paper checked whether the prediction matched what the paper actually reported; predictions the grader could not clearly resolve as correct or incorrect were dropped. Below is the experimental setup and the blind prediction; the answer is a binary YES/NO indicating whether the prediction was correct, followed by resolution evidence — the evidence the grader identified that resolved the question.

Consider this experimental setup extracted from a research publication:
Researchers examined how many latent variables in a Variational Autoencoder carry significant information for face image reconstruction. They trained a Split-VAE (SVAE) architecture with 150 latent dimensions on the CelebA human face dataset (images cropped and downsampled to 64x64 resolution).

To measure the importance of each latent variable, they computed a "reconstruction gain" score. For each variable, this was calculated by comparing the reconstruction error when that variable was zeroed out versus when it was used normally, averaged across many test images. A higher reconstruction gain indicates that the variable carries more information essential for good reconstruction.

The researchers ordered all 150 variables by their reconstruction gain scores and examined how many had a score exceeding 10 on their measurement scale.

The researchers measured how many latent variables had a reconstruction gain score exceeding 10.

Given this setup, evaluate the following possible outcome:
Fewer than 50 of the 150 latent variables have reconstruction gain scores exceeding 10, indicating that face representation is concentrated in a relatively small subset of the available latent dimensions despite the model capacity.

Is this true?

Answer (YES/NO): YES